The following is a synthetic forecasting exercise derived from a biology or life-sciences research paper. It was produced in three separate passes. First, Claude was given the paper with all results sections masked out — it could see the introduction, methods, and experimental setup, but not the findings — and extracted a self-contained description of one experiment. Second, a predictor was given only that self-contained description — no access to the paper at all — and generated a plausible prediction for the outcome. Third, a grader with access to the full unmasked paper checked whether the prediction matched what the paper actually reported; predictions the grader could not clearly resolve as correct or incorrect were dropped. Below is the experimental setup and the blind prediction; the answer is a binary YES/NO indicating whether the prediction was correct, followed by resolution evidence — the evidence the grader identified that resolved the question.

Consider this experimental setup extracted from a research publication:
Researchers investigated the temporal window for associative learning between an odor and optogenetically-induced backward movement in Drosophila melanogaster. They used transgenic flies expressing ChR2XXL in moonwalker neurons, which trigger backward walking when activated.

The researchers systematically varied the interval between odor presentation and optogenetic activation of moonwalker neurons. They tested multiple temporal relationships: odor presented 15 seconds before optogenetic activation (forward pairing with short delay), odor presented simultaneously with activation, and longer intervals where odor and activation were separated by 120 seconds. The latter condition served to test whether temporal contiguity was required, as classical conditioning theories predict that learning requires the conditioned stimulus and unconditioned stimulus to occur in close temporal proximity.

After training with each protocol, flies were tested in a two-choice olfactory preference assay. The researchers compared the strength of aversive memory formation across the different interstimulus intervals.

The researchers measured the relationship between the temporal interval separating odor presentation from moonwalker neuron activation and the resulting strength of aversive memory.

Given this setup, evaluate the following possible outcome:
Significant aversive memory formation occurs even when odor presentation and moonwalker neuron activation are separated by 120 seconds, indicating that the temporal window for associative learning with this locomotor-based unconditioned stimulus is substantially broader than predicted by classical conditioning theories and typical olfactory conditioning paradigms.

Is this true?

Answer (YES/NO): NO